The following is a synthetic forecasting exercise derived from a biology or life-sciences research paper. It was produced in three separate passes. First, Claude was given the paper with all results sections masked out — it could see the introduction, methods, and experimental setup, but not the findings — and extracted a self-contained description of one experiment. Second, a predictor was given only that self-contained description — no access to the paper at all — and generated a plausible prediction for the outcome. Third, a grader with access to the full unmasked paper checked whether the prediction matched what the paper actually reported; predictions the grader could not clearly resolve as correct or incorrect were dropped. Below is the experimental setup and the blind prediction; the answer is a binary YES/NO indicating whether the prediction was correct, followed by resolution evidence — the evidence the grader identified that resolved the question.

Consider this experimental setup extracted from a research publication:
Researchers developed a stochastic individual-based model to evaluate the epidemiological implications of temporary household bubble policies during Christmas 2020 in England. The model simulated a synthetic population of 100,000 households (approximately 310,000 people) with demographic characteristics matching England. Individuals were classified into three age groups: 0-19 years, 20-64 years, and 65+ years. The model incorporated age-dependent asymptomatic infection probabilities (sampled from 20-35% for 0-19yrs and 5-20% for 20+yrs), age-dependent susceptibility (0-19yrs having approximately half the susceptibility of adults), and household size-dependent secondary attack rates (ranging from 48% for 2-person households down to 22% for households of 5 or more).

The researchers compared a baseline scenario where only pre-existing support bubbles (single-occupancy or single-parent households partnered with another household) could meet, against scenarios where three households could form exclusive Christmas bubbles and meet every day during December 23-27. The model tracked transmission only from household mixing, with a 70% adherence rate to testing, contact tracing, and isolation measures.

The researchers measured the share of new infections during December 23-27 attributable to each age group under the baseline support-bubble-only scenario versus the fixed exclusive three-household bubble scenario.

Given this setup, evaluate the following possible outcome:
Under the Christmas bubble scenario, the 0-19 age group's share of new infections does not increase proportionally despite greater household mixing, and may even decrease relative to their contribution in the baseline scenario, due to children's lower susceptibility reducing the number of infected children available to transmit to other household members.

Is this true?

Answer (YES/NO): YES